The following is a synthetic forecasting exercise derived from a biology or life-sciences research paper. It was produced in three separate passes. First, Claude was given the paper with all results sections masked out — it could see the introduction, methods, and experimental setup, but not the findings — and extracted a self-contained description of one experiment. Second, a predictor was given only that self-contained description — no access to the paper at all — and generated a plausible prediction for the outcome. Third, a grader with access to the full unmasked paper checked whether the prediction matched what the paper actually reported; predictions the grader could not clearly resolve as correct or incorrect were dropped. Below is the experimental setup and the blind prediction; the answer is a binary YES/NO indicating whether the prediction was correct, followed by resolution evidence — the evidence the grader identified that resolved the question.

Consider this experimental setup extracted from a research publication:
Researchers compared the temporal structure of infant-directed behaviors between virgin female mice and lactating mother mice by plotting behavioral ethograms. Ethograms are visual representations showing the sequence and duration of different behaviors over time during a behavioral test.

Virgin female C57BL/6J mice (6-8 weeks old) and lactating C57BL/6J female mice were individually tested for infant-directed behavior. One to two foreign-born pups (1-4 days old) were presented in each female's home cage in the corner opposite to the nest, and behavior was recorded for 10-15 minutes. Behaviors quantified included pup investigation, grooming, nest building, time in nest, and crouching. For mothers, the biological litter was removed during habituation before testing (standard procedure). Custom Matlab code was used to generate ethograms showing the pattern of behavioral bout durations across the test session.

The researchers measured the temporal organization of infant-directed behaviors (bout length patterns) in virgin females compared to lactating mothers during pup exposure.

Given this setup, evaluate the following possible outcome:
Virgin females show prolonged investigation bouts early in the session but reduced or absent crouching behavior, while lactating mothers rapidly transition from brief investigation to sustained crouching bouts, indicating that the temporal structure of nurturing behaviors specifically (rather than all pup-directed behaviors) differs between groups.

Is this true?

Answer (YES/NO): NO